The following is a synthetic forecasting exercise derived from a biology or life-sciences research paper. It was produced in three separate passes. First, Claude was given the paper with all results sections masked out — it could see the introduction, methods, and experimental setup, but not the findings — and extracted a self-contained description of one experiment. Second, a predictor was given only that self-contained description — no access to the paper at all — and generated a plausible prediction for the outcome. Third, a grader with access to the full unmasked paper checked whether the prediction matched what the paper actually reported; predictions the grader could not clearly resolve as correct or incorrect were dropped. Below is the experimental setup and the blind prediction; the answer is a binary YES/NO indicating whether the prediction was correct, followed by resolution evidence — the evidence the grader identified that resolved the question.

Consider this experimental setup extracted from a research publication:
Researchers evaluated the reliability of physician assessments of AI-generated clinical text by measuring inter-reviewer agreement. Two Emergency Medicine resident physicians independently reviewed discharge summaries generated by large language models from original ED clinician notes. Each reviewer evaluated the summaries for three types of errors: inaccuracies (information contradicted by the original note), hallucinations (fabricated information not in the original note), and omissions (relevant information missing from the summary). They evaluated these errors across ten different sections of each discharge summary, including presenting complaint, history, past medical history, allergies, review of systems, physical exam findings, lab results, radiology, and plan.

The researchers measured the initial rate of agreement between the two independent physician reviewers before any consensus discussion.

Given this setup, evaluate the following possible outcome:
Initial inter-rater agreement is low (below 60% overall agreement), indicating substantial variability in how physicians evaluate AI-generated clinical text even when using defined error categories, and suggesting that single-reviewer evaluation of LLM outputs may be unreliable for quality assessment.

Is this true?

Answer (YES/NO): NO